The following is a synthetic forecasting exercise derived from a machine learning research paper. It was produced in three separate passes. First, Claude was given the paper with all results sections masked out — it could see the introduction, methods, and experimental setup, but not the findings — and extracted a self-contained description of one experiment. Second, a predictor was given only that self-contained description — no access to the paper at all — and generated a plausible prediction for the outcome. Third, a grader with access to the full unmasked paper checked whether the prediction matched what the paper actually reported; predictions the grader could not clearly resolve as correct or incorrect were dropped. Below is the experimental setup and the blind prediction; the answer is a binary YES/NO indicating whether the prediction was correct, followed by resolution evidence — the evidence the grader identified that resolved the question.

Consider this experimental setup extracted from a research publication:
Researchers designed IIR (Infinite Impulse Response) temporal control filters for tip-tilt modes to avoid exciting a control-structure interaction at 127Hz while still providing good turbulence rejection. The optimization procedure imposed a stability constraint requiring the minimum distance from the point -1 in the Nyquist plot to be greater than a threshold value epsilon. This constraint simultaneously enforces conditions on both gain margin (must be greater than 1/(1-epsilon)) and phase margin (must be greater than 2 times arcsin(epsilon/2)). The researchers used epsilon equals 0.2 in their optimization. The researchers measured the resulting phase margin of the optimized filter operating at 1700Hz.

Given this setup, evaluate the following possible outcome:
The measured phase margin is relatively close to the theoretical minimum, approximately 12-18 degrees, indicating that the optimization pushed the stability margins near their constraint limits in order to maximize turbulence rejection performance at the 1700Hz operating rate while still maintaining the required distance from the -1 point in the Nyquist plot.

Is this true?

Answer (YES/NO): NO